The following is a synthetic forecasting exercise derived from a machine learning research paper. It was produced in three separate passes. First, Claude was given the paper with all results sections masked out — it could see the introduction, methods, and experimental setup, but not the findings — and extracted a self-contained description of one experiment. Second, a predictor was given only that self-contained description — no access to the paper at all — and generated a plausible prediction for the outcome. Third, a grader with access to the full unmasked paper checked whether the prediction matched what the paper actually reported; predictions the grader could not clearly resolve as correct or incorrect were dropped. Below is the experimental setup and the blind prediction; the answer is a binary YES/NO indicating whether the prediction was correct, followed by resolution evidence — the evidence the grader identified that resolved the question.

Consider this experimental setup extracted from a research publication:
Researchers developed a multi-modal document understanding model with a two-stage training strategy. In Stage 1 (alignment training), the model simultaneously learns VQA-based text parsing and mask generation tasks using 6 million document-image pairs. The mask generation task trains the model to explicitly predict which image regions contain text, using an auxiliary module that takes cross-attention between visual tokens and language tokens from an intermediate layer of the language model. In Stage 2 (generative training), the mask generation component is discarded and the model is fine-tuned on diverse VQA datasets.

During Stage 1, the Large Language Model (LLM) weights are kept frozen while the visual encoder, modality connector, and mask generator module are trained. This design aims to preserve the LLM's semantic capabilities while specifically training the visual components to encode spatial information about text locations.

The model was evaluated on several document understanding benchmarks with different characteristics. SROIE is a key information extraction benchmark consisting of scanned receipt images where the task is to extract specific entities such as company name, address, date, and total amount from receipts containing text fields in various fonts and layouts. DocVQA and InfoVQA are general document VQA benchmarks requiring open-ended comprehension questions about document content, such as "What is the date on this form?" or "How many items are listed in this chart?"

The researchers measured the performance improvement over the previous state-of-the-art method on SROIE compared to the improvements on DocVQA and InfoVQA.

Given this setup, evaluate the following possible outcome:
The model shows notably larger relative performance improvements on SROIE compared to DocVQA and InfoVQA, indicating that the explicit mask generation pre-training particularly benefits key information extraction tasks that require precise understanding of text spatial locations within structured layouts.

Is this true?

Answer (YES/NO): YES